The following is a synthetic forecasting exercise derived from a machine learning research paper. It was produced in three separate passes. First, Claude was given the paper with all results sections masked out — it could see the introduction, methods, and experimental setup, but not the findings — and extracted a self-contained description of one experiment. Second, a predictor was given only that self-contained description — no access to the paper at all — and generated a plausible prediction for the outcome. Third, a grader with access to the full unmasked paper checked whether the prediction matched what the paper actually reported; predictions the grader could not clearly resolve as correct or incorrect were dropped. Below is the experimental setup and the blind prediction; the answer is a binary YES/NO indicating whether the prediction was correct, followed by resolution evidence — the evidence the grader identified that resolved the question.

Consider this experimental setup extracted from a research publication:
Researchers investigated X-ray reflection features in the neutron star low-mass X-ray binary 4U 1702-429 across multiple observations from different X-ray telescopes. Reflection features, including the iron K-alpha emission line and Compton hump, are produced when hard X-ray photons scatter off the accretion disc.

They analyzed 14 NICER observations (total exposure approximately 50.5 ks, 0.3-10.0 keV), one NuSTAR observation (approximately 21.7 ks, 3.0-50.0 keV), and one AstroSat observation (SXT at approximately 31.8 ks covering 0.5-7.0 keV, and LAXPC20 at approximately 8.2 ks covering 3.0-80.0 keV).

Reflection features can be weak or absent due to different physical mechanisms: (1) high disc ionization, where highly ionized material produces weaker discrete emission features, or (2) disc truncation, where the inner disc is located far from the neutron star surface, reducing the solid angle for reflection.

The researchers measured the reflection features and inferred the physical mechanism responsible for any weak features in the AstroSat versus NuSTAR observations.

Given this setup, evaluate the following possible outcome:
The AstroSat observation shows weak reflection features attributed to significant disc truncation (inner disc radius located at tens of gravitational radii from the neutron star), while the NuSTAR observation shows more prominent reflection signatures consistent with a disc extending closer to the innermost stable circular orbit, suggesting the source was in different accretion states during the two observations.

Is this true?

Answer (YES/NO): NO